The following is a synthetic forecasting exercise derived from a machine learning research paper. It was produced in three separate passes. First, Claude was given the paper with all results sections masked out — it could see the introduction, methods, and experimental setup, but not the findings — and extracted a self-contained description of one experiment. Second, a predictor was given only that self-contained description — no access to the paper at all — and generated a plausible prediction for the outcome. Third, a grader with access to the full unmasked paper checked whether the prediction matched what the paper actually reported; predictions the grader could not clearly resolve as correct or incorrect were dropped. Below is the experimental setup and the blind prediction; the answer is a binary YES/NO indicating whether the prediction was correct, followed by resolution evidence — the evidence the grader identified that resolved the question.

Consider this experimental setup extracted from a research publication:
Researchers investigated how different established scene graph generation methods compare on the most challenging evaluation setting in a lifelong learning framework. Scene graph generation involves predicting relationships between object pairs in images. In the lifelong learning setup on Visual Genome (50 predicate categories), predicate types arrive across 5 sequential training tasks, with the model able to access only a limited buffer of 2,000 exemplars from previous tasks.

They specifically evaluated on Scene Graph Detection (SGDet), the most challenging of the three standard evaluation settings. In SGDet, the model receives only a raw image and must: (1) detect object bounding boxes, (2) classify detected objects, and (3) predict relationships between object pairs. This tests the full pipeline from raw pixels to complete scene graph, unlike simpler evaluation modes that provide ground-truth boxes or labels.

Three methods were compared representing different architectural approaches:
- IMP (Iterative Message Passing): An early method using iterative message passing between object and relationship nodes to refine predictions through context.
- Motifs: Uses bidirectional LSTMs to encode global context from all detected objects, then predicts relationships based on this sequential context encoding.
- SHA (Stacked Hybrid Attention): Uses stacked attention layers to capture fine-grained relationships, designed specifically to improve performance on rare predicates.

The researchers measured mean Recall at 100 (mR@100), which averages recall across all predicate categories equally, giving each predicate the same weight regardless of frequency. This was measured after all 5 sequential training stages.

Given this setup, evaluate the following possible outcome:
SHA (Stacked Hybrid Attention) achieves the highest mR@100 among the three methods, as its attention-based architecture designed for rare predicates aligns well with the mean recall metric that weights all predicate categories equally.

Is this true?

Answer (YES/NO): YES